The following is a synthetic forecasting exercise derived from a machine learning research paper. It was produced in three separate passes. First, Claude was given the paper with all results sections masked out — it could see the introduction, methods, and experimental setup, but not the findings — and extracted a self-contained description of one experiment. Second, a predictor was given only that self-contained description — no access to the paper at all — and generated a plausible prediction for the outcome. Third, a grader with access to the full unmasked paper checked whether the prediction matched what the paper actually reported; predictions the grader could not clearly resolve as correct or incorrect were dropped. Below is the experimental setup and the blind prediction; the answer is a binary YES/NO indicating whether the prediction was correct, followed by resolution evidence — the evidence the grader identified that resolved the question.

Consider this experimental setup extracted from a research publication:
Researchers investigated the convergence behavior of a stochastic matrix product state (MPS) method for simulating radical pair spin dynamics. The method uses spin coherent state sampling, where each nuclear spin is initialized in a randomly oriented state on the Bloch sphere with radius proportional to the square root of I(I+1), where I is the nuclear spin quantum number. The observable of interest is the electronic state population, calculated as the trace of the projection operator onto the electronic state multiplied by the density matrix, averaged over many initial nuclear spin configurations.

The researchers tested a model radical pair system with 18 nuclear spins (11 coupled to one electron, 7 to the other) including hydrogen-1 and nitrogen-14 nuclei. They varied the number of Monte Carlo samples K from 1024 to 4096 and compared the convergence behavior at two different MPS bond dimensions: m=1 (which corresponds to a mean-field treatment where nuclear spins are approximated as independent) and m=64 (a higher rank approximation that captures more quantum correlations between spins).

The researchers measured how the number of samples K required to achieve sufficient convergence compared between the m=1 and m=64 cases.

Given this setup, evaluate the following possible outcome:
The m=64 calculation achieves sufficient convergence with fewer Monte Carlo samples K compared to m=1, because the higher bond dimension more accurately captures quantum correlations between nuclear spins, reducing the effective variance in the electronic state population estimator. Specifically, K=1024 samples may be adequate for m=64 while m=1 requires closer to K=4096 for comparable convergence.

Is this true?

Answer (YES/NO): NO